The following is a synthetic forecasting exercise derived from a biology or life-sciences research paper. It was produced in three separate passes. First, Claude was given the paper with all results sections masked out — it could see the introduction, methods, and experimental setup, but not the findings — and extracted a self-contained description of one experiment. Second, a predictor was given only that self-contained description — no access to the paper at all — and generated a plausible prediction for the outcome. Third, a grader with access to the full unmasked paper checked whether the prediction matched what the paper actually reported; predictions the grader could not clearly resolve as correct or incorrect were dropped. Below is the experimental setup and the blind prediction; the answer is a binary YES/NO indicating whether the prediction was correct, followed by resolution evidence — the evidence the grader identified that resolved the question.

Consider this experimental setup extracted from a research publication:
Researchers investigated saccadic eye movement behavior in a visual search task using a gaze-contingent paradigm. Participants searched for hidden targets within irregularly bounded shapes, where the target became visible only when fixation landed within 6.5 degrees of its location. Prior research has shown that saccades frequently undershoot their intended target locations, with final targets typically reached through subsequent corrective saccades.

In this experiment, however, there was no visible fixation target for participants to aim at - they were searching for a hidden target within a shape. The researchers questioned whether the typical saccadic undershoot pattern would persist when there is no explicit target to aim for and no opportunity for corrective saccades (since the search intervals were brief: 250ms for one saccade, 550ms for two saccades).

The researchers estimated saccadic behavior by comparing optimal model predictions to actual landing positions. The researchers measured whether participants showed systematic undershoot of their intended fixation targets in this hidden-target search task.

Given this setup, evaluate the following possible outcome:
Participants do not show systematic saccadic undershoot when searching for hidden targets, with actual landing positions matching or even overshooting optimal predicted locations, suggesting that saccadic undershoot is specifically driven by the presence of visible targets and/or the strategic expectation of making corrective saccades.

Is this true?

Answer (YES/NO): NO